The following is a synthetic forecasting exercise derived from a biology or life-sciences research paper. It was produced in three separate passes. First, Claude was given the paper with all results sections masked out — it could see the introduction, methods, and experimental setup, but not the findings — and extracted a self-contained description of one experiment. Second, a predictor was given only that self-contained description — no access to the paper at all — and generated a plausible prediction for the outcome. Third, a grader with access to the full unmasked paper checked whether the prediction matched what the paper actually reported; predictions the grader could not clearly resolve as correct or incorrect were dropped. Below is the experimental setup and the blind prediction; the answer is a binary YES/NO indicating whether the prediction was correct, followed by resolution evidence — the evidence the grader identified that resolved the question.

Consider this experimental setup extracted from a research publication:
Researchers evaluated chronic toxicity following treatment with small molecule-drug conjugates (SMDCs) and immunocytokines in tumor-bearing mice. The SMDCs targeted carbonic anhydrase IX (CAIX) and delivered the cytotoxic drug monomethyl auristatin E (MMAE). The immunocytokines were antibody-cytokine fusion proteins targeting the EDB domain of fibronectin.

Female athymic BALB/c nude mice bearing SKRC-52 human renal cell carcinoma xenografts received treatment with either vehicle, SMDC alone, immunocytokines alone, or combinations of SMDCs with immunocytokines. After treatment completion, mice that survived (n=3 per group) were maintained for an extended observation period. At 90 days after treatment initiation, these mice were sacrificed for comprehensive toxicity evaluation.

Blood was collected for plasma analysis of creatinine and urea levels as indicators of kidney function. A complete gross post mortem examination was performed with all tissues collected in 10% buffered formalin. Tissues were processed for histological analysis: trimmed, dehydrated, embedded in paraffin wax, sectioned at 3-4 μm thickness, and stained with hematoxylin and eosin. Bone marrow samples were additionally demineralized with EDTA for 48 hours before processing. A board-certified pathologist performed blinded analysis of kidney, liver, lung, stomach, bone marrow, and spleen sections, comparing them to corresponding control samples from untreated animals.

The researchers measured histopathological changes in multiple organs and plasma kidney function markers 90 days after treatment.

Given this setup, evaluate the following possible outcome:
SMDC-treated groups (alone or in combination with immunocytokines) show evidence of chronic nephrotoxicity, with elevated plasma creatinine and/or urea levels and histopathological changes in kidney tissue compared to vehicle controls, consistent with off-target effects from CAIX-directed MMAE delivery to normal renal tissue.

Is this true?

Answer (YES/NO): NO